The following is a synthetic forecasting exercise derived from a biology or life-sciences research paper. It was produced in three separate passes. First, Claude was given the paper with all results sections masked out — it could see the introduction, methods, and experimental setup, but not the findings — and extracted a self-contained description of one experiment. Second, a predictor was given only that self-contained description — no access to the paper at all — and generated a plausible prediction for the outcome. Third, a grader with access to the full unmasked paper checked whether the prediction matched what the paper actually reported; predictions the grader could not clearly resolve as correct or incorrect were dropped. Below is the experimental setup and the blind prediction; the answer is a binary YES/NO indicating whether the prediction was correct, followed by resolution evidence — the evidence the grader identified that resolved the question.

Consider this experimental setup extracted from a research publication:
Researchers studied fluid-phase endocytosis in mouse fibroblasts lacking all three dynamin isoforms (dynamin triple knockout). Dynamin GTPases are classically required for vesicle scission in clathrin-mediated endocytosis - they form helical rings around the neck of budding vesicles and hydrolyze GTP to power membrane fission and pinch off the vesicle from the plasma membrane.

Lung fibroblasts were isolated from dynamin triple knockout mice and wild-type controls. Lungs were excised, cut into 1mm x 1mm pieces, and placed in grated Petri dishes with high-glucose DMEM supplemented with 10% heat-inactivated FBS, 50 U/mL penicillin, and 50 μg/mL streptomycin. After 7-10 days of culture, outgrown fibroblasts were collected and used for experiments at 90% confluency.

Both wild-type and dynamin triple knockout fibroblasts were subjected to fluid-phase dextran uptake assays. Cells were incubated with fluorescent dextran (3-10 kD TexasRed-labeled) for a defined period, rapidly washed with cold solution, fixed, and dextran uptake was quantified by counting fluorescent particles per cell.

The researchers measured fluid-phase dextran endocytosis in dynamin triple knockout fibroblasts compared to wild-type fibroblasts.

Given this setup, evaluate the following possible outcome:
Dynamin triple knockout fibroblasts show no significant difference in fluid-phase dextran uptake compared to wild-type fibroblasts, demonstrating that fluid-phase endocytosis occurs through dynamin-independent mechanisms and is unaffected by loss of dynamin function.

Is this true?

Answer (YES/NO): YES